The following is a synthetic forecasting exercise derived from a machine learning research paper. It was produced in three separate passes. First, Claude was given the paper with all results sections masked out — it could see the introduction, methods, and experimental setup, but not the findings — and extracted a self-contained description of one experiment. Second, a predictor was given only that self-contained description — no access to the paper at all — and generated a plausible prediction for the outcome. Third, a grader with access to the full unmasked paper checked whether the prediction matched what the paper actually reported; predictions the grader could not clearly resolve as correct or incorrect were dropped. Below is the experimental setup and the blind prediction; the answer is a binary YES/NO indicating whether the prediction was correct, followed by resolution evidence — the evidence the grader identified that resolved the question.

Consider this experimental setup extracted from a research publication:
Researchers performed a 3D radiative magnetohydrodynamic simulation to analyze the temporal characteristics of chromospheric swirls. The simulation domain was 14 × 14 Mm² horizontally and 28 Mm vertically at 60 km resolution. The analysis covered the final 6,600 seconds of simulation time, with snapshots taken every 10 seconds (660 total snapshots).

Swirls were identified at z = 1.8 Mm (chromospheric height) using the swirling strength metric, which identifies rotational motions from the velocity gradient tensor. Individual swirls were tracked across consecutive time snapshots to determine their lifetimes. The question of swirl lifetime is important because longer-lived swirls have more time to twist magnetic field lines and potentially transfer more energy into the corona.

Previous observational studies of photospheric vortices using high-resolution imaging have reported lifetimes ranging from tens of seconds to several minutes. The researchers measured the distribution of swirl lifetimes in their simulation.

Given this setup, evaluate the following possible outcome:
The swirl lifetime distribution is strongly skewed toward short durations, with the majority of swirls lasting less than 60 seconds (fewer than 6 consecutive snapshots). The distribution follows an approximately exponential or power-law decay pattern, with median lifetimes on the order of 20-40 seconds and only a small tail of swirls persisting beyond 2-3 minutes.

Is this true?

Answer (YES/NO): NO